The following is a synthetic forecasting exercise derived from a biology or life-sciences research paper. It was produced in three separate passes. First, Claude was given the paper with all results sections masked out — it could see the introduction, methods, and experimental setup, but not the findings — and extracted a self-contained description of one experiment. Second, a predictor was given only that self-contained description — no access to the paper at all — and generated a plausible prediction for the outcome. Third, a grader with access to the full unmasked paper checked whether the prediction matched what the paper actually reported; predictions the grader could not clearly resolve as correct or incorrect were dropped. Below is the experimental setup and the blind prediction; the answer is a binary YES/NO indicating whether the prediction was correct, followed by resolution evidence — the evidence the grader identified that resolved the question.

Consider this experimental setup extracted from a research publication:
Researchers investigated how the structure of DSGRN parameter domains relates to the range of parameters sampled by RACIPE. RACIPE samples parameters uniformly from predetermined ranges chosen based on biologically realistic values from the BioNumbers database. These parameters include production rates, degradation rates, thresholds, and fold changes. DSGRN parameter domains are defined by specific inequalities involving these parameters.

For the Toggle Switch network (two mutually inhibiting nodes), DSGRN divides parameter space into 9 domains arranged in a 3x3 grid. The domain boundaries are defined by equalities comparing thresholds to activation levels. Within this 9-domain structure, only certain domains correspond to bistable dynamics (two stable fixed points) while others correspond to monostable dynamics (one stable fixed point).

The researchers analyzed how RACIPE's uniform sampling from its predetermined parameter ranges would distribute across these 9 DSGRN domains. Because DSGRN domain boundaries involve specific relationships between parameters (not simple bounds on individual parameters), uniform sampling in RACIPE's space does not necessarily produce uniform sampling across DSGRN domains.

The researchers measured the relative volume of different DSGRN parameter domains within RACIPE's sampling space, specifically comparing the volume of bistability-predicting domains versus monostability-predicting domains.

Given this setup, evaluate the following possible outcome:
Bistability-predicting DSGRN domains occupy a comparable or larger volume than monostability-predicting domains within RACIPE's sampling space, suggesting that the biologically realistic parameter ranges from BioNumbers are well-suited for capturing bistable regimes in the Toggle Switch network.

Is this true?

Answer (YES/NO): YES